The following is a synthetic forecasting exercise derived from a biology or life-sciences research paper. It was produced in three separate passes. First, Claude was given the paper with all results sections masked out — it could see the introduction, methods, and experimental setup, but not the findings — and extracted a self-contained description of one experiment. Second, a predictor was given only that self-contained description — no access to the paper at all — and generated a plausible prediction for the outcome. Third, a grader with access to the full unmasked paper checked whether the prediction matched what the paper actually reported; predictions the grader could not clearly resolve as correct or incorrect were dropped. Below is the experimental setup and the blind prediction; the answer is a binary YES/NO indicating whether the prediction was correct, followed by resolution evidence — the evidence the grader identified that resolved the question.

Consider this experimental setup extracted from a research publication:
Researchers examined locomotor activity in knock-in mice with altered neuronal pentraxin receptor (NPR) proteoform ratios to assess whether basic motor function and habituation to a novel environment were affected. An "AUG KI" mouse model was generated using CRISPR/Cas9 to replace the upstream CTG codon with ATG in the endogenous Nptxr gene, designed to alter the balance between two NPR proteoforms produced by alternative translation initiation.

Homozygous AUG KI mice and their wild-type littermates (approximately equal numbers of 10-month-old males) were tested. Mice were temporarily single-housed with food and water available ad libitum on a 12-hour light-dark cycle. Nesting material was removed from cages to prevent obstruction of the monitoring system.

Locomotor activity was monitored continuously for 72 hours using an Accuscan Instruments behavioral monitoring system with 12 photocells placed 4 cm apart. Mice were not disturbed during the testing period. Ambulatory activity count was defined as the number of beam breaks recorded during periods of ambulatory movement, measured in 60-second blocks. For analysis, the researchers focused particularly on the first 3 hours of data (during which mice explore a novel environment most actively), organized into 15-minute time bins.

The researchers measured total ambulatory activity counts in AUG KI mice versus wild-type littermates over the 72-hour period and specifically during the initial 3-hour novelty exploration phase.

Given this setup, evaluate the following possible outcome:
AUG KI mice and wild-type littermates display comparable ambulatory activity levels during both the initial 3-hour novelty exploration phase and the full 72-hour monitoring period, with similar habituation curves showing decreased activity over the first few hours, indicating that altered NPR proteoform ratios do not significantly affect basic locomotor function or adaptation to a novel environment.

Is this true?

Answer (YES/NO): YES